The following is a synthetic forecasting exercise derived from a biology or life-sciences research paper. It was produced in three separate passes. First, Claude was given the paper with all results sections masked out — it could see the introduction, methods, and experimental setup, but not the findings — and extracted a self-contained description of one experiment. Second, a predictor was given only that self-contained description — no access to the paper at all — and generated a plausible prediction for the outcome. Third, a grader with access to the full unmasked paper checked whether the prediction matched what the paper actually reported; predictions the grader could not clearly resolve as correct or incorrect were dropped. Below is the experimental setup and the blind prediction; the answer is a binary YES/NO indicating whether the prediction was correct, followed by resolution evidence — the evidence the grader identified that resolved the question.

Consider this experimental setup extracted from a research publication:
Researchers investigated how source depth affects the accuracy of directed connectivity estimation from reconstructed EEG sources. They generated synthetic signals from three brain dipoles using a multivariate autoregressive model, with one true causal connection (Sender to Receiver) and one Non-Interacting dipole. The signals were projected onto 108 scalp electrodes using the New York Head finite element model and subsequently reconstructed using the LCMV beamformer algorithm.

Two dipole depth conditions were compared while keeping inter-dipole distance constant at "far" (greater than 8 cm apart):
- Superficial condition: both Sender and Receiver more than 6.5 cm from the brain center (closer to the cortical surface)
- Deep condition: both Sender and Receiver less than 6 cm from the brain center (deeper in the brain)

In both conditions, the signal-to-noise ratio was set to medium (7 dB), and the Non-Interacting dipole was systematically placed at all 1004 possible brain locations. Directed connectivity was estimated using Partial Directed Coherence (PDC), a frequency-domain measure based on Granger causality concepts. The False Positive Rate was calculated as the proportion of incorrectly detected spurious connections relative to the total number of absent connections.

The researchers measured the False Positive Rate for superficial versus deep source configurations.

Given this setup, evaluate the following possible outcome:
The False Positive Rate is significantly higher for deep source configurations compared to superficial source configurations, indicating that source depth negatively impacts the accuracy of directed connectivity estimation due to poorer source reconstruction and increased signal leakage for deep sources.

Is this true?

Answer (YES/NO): YES